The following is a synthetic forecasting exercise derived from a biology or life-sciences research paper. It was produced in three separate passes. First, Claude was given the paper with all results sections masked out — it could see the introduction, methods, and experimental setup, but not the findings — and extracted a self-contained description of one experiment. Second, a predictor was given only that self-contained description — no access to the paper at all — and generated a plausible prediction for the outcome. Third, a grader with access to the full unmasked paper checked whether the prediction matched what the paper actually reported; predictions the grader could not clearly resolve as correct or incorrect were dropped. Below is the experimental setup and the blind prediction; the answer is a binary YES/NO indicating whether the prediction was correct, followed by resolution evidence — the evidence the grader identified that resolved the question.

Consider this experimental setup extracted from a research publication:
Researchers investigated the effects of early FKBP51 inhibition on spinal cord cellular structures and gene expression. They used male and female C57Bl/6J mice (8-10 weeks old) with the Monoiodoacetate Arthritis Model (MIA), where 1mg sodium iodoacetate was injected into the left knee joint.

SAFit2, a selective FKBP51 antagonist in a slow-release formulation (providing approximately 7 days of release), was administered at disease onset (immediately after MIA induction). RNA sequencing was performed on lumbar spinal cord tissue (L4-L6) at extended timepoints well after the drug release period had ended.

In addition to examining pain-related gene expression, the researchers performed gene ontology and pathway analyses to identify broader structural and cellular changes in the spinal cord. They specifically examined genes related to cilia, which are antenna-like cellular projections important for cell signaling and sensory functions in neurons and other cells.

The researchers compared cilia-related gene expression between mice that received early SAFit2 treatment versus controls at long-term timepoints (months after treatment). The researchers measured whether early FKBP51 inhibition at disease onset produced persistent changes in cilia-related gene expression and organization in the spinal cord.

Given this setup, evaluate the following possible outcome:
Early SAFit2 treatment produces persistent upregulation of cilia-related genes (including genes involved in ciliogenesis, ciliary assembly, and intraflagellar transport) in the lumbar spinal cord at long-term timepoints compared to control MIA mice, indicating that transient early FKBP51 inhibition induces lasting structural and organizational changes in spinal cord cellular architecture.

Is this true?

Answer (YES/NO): NO